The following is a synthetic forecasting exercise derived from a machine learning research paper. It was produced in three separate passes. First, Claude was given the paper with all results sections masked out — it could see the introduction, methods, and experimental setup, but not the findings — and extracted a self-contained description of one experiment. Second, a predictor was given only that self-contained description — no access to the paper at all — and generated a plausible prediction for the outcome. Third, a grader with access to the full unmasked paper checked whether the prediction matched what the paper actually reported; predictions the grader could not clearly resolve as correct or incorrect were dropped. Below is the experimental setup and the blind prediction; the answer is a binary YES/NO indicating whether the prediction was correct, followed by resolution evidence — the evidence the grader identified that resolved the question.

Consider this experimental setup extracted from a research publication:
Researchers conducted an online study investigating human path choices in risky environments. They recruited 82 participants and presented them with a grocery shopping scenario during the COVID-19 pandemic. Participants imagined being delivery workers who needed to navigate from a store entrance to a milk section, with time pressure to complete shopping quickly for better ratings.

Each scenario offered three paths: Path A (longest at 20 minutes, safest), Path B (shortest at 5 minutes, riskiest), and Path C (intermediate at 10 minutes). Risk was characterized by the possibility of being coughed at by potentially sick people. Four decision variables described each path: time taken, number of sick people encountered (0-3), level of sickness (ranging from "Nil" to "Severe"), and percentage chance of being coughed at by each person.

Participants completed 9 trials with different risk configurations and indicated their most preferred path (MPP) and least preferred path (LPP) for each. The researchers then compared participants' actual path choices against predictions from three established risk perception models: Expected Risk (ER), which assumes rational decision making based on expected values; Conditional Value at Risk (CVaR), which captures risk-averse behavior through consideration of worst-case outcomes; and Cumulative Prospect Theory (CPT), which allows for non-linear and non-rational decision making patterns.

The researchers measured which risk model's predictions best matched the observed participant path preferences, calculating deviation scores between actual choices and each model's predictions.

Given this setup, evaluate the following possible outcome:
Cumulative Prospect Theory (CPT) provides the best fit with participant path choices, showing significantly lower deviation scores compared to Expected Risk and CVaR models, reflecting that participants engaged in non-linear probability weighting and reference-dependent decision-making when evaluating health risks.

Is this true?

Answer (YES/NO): YES